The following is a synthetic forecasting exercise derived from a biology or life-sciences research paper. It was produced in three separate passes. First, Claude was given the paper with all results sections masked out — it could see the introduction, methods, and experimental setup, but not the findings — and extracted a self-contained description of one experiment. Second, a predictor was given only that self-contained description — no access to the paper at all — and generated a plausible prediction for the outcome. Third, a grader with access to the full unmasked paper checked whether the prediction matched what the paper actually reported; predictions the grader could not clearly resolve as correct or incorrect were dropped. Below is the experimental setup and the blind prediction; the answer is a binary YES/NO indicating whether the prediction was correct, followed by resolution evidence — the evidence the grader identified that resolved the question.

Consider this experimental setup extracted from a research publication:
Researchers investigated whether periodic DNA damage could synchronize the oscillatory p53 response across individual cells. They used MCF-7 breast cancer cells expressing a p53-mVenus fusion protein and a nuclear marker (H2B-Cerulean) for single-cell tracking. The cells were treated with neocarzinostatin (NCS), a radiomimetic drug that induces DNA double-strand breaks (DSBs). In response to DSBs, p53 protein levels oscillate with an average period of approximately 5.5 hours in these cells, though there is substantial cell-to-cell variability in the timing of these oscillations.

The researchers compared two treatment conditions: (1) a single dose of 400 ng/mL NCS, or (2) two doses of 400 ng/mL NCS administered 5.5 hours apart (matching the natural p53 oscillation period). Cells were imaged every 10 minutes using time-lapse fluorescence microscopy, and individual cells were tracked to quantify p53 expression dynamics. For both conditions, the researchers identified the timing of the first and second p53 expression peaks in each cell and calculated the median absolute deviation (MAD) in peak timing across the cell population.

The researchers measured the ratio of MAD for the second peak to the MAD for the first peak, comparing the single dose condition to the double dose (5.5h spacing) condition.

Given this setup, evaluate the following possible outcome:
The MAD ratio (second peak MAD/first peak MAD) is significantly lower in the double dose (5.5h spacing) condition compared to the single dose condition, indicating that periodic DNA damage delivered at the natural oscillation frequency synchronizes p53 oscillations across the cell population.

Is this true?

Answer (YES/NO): YES